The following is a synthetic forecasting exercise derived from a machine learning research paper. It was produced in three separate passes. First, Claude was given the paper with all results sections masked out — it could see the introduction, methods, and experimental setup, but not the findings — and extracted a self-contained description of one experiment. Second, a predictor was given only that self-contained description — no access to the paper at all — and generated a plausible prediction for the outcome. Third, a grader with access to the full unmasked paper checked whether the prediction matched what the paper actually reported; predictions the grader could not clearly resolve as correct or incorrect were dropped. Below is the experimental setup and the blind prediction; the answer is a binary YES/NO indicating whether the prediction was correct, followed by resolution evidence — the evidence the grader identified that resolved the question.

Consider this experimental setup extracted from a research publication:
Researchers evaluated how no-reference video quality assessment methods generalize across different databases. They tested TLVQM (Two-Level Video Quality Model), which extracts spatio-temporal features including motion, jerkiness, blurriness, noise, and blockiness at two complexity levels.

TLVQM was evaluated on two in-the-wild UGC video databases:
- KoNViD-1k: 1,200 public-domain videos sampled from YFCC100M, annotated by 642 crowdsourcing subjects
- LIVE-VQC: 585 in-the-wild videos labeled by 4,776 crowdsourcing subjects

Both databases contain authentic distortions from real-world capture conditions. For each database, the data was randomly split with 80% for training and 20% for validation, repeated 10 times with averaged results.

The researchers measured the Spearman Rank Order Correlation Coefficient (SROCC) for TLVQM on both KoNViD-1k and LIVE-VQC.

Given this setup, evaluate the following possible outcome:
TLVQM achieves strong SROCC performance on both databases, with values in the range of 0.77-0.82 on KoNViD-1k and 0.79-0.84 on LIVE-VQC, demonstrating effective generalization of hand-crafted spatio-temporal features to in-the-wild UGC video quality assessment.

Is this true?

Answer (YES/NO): YES